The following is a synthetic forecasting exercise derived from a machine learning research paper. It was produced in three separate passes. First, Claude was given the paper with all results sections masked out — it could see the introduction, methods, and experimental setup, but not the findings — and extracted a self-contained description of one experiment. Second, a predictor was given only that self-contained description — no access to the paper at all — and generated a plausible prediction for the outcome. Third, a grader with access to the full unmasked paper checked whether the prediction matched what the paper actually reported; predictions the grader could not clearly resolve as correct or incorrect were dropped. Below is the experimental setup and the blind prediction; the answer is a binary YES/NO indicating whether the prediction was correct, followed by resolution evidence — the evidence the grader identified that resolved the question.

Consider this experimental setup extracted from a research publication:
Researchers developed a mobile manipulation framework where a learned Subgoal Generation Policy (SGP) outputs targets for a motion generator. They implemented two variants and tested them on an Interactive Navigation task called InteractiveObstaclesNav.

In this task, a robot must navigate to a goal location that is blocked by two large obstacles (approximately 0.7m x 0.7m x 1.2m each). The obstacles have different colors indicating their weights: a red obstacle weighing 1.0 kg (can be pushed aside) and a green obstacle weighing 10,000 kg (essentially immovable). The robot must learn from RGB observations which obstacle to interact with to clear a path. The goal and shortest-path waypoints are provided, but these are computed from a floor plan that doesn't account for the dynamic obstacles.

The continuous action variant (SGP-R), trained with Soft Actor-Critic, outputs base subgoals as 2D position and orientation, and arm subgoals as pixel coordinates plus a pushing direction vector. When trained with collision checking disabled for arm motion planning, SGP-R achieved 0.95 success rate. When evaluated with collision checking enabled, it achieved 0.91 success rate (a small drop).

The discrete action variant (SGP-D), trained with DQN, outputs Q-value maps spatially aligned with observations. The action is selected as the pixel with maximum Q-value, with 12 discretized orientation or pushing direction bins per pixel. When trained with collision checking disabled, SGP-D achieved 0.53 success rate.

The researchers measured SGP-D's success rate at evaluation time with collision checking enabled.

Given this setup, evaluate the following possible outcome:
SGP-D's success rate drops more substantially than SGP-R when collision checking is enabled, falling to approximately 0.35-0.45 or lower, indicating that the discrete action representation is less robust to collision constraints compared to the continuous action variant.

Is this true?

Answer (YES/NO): NO